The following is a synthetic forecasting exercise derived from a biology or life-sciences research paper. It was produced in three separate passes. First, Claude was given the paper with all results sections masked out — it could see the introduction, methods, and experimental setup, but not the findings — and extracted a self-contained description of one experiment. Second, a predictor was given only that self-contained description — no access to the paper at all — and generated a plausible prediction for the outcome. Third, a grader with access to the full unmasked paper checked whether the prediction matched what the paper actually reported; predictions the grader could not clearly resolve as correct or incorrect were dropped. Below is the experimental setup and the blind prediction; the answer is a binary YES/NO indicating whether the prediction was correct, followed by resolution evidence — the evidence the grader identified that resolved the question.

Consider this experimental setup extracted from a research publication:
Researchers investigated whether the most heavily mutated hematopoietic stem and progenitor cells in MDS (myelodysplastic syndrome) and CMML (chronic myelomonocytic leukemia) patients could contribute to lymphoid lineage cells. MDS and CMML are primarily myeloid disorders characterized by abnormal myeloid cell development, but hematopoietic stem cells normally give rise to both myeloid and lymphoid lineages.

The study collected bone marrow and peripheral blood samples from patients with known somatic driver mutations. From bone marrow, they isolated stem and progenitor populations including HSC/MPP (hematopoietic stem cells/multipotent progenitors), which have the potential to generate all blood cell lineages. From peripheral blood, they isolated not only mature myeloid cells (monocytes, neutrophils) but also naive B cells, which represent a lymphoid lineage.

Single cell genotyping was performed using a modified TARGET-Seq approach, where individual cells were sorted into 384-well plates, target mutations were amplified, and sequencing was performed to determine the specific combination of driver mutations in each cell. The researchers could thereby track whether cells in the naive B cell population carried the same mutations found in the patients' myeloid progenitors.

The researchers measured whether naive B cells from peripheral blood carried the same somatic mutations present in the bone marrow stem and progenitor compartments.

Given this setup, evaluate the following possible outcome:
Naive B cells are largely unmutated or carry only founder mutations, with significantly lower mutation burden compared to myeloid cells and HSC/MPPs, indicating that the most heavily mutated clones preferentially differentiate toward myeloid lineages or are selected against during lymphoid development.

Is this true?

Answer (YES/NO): NO